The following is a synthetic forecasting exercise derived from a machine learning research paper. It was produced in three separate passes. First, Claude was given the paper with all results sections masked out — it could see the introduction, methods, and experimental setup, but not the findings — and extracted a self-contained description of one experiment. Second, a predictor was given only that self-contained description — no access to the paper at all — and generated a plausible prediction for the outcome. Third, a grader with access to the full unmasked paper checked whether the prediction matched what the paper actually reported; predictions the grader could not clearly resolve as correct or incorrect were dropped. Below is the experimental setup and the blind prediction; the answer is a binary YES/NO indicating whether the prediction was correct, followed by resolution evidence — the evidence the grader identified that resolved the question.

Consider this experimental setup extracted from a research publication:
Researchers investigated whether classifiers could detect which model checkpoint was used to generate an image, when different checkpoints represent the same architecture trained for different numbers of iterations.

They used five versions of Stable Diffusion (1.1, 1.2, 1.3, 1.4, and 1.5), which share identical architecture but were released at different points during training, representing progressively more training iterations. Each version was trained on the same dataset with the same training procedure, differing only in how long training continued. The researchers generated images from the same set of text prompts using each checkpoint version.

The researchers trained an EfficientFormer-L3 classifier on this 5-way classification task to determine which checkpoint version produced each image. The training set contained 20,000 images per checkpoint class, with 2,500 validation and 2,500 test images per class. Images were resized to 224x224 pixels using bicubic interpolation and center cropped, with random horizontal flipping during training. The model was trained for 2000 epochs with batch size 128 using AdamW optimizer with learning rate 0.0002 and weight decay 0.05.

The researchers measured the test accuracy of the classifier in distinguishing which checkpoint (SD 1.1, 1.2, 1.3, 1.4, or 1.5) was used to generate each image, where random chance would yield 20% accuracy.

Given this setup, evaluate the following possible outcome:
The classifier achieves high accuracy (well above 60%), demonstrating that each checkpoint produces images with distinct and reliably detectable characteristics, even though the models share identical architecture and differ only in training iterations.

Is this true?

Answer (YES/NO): NO